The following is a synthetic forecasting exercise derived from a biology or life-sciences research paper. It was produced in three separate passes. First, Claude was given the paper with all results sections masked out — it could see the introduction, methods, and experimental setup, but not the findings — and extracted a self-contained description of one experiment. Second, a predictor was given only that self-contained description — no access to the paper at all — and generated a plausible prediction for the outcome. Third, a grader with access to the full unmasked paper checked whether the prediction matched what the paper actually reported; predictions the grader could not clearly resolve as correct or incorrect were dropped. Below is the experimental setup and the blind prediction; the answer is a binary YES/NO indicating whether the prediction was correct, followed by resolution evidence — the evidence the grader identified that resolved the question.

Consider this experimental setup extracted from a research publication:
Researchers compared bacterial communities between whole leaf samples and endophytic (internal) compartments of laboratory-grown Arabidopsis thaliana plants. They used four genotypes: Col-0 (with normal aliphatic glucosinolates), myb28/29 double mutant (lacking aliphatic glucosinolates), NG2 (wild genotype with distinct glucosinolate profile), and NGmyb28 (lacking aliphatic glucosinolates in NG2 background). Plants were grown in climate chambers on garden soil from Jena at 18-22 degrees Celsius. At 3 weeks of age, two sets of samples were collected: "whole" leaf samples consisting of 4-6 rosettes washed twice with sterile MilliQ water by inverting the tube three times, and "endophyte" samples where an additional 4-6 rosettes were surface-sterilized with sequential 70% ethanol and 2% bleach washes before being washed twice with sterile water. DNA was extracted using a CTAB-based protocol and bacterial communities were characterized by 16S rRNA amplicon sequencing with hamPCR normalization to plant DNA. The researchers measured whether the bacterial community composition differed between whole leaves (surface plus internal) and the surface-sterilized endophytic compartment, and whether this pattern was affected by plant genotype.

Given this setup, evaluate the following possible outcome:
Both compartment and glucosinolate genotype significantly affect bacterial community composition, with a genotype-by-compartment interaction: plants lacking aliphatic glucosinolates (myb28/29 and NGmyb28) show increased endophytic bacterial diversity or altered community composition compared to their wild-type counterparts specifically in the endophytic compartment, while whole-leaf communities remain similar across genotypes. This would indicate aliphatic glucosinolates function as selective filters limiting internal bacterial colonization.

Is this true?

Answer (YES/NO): NO